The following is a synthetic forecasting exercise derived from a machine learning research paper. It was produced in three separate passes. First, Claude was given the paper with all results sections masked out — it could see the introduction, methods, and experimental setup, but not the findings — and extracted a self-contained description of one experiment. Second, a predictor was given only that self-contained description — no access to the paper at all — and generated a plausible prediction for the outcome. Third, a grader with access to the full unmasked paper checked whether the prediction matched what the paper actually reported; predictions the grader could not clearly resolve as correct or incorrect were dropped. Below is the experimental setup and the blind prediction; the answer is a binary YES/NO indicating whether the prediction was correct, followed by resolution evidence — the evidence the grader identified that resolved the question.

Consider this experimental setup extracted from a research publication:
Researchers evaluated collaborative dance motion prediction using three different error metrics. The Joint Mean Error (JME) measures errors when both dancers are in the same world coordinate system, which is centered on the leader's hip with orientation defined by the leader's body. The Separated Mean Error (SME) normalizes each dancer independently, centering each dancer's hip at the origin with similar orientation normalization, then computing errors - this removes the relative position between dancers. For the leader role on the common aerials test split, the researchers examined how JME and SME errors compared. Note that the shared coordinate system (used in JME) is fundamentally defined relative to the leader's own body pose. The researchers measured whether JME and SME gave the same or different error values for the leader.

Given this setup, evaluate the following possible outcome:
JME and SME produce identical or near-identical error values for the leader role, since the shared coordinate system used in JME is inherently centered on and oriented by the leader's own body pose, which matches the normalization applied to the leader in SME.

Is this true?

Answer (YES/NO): YES